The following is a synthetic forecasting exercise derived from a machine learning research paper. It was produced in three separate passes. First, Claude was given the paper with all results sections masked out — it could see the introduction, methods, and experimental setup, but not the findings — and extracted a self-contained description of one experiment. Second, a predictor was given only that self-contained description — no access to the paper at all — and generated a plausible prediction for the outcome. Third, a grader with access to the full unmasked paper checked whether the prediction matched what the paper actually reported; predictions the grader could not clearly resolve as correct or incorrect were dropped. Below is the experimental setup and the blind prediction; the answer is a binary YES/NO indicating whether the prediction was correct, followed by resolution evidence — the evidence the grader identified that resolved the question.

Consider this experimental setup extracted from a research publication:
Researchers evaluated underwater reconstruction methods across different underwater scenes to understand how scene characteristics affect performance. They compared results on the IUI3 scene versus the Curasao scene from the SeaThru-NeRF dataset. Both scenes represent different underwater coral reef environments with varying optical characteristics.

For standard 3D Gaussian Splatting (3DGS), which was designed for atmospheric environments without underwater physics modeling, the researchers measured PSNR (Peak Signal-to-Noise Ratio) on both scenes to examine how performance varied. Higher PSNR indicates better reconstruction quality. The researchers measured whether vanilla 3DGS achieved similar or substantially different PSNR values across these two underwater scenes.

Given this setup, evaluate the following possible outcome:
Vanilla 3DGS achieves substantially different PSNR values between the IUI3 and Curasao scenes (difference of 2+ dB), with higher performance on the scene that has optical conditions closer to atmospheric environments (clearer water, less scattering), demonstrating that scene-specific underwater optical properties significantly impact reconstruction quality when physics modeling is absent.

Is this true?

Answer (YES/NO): YES